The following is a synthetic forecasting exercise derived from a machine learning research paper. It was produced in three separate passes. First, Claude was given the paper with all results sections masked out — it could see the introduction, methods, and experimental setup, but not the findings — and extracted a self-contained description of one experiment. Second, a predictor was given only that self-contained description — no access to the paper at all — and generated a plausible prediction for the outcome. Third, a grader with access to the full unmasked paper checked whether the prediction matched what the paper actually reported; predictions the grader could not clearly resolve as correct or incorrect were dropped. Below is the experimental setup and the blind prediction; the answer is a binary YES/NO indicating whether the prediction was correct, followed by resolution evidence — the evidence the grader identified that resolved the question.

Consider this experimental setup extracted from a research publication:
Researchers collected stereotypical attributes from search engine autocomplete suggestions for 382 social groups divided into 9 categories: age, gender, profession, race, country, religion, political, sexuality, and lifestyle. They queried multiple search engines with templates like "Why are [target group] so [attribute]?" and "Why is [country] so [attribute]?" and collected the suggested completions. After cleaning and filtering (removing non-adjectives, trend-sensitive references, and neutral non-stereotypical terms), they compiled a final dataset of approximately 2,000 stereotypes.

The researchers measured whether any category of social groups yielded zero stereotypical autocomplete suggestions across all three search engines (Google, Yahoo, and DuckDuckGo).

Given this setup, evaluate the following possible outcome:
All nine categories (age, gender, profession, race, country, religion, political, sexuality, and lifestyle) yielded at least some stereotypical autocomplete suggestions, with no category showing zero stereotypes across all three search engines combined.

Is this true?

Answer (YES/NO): NO